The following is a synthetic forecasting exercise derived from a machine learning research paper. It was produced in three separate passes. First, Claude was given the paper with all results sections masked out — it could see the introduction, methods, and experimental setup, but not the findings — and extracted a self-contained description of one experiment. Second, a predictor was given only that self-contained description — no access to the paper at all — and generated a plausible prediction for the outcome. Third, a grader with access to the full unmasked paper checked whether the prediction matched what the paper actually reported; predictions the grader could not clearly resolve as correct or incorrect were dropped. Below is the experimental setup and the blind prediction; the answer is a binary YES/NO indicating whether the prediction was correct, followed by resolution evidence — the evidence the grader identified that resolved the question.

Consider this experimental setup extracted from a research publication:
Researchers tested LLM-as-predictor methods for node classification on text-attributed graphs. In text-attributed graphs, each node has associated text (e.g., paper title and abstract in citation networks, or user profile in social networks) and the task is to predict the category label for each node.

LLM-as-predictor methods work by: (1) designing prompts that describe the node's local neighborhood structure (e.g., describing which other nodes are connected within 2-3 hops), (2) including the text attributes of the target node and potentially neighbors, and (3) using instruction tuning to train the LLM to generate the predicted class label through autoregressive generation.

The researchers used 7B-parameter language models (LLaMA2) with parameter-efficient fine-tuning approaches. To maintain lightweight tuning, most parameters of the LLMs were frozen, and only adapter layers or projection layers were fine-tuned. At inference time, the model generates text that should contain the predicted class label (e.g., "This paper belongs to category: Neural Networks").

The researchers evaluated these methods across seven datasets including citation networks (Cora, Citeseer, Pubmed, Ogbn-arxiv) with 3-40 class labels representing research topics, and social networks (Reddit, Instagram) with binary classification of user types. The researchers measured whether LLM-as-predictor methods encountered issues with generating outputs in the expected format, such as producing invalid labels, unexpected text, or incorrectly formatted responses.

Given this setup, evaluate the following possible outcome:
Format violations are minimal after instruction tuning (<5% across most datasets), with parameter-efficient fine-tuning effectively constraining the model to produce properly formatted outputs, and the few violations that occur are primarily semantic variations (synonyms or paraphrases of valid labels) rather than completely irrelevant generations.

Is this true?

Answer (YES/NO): NO